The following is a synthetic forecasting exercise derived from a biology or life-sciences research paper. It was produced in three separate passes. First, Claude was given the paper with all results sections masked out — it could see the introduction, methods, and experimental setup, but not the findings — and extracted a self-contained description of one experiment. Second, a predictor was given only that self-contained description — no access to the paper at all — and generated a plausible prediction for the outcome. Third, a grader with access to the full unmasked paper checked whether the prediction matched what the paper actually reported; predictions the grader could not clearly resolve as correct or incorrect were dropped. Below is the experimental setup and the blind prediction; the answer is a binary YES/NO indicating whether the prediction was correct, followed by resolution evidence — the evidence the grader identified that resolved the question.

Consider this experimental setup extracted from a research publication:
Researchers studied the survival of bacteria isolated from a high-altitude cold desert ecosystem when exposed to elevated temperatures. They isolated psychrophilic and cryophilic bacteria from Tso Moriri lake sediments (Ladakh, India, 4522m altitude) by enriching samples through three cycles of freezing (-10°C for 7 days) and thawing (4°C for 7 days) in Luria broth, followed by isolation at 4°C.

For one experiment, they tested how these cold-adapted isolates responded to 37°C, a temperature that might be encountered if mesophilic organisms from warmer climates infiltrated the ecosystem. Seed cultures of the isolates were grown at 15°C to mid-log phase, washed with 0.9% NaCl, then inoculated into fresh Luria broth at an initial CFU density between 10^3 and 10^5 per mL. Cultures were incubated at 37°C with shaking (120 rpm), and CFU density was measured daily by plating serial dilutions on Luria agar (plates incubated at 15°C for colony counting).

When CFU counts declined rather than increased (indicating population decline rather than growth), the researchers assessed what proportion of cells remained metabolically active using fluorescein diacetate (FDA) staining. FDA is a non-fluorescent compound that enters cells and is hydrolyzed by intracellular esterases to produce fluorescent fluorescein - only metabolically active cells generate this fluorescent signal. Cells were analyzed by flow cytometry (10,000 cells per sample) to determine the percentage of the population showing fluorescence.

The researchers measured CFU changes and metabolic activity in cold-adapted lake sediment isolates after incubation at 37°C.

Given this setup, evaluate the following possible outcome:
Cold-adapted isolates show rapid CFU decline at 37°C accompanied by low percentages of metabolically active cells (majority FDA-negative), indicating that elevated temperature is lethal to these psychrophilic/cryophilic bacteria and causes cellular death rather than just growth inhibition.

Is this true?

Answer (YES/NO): NO